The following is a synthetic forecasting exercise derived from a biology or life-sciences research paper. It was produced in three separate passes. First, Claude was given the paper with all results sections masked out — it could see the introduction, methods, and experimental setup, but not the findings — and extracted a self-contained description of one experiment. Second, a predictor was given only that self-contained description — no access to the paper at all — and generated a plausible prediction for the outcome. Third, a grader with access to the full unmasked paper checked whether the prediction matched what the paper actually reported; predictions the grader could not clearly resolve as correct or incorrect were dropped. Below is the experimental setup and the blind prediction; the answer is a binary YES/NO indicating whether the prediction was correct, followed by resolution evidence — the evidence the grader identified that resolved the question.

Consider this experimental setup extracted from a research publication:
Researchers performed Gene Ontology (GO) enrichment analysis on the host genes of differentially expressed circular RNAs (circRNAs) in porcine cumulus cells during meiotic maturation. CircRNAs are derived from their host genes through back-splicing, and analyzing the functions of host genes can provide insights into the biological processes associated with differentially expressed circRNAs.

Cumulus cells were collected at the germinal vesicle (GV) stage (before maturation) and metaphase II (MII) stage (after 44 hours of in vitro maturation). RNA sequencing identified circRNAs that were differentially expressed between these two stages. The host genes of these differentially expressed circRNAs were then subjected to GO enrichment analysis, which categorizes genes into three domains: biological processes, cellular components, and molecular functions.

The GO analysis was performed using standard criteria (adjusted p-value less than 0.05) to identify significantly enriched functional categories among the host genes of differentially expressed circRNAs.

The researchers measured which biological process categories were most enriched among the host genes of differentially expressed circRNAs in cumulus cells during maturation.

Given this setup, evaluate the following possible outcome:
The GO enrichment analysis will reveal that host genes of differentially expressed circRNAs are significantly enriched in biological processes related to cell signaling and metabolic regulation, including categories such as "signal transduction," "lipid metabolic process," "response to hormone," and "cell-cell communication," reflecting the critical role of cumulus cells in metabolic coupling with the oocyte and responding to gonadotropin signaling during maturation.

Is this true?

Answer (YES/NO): NO